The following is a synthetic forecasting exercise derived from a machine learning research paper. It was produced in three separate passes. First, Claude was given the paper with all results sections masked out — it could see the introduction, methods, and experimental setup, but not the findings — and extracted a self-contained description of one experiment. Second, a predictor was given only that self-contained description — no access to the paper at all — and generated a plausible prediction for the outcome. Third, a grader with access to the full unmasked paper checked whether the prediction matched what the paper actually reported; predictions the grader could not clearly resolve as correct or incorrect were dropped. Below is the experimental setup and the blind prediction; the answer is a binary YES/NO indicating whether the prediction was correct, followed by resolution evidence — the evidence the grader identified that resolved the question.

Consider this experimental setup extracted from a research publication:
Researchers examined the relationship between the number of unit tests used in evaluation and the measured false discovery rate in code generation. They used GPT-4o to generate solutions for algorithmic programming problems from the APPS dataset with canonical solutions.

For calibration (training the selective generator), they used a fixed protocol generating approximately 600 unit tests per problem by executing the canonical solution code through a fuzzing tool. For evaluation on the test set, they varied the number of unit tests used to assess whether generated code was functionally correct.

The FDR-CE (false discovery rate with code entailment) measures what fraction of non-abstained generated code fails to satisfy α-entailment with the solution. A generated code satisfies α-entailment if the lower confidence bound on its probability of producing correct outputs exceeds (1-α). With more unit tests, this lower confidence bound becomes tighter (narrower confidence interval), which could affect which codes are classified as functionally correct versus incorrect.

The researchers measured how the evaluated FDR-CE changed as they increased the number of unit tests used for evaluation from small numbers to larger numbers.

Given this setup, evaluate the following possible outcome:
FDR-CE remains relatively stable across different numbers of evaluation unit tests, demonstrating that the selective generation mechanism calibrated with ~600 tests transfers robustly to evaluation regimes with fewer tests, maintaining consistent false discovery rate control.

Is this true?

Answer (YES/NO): NO